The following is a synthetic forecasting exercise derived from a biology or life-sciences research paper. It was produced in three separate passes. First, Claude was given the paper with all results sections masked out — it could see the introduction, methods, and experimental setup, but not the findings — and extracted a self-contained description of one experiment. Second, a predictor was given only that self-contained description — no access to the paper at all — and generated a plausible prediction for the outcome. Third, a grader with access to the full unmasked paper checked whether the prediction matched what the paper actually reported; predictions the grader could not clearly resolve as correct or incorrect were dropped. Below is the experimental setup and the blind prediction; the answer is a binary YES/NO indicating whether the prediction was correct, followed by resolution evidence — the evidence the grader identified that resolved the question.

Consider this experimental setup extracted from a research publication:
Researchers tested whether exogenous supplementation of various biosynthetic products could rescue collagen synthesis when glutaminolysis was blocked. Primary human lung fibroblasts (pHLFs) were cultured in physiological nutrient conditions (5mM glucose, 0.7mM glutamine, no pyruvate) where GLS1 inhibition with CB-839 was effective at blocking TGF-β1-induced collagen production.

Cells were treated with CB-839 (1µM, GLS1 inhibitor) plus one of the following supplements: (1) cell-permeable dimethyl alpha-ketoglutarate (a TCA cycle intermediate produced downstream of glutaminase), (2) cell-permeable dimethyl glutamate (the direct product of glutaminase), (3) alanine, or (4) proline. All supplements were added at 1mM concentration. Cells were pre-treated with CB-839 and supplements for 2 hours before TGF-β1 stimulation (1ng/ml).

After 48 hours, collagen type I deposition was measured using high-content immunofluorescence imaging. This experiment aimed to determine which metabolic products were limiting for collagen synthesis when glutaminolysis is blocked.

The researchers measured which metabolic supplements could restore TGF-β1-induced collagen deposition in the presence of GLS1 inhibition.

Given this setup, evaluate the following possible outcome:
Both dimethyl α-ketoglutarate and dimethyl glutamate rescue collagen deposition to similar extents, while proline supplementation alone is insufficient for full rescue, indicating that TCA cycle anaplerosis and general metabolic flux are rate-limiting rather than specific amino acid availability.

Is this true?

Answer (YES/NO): NO